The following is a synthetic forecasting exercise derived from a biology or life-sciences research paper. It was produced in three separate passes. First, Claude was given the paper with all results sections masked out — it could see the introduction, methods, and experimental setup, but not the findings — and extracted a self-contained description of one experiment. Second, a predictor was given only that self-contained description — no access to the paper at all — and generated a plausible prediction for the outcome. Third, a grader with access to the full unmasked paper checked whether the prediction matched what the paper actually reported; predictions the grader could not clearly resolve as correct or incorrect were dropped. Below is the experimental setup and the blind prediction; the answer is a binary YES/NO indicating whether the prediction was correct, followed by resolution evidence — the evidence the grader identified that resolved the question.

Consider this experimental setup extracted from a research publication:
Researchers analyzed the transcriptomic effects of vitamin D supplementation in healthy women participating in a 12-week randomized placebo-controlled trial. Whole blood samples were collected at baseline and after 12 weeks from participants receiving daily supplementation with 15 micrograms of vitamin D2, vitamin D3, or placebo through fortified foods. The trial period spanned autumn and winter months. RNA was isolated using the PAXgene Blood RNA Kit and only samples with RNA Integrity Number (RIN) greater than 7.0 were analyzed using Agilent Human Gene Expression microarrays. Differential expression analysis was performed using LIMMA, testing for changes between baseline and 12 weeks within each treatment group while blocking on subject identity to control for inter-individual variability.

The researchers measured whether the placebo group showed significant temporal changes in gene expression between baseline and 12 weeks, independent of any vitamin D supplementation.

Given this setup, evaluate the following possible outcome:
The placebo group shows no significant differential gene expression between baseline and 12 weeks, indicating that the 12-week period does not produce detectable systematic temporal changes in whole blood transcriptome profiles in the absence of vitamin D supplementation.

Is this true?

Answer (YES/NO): NO